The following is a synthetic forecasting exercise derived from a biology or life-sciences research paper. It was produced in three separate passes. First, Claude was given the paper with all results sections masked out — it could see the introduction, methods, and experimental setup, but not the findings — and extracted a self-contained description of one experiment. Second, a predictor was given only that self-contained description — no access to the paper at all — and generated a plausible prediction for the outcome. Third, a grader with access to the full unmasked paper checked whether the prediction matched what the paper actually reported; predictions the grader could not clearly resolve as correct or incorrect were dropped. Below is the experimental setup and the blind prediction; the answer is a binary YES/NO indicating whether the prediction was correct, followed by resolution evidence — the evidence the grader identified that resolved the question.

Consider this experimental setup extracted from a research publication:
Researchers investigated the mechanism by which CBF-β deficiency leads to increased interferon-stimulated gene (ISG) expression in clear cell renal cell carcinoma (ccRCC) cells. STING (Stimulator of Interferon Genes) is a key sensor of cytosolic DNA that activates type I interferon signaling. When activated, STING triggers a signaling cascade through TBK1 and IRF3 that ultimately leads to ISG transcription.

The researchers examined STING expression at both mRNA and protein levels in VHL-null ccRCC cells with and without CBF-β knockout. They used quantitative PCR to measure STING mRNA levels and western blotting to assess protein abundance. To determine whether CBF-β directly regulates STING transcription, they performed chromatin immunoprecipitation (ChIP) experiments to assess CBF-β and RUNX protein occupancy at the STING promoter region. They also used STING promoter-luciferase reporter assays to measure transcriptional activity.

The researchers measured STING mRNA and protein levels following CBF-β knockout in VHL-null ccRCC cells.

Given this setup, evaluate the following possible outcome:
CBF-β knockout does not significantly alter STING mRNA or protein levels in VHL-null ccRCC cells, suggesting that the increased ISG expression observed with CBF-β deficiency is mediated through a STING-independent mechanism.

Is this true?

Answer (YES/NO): NO